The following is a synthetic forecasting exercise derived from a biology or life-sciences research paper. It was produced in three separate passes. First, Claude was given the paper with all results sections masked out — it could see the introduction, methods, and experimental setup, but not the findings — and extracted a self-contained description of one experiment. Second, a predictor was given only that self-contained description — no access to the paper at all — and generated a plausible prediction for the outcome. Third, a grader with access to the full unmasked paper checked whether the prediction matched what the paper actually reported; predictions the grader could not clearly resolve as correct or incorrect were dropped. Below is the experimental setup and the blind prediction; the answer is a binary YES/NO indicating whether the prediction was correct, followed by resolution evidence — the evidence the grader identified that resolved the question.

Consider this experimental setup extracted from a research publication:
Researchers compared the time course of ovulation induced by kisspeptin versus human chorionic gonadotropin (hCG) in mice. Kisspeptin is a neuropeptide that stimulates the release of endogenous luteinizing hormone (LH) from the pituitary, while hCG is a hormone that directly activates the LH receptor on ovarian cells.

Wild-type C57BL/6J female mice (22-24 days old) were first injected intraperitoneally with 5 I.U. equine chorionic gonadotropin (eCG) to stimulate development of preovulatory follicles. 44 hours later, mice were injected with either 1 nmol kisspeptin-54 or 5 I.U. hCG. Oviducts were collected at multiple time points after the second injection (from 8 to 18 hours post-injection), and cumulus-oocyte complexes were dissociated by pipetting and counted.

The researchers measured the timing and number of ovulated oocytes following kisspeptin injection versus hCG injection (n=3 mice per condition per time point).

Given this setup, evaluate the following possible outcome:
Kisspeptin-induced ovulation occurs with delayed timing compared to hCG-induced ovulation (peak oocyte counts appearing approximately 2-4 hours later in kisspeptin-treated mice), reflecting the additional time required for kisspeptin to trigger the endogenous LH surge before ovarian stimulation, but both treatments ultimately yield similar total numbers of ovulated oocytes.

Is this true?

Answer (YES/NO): NO